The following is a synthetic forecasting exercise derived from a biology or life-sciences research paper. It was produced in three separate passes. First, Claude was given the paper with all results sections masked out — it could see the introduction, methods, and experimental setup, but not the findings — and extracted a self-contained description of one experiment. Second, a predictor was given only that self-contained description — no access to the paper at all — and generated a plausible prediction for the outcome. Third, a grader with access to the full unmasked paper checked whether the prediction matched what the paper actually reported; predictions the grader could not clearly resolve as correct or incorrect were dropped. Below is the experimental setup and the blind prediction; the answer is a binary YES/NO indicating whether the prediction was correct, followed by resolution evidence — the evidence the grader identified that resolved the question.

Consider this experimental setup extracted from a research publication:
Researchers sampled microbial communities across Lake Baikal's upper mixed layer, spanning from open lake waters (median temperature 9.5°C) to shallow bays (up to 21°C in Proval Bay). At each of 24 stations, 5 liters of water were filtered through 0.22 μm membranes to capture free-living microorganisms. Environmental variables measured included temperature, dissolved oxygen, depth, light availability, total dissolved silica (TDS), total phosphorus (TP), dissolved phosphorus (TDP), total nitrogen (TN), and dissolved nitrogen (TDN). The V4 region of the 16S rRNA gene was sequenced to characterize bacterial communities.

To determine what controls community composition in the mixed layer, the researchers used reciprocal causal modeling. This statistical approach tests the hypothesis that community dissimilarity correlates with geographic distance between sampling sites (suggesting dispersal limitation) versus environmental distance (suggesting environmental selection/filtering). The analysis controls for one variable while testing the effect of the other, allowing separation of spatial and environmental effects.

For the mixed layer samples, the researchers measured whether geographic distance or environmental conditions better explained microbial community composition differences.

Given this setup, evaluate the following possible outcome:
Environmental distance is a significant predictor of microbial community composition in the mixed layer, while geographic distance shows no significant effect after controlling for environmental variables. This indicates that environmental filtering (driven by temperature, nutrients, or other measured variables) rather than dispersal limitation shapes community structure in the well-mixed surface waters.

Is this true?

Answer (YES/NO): YES